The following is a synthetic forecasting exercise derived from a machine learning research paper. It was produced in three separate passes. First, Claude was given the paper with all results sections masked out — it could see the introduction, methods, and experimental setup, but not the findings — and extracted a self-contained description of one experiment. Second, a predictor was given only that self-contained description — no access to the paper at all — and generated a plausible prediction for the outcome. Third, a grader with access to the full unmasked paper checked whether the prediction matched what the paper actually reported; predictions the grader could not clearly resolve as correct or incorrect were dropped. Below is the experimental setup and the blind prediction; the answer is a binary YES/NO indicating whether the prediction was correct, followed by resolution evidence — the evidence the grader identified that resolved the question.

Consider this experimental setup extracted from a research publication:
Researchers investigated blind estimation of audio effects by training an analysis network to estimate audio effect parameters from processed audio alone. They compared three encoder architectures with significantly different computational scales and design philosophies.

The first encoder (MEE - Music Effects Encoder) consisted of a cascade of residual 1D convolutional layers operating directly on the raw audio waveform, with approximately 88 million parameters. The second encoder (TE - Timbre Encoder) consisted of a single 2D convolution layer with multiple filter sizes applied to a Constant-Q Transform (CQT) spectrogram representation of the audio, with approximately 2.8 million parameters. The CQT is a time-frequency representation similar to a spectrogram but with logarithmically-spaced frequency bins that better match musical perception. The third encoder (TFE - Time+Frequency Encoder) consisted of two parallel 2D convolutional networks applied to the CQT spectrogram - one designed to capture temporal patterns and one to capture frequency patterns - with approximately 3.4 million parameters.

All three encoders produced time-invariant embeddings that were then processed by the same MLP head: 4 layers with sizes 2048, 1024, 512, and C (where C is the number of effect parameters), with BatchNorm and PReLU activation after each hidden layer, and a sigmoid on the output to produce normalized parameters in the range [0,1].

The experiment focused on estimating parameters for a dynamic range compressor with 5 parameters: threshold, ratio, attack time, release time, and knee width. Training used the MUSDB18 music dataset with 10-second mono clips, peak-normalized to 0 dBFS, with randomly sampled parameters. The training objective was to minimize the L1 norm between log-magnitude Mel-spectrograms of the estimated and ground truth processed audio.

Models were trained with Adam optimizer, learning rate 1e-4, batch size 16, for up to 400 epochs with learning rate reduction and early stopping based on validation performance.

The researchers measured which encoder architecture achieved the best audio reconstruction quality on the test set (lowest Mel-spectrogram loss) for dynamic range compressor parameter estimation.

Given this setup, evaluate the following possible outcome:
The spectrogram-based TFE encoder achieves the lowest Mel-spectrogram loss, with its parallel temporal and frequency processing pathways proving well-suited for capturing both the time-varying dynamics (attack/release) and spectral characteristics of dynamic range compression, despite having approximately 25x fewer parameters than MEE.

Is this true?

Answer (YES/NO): NO